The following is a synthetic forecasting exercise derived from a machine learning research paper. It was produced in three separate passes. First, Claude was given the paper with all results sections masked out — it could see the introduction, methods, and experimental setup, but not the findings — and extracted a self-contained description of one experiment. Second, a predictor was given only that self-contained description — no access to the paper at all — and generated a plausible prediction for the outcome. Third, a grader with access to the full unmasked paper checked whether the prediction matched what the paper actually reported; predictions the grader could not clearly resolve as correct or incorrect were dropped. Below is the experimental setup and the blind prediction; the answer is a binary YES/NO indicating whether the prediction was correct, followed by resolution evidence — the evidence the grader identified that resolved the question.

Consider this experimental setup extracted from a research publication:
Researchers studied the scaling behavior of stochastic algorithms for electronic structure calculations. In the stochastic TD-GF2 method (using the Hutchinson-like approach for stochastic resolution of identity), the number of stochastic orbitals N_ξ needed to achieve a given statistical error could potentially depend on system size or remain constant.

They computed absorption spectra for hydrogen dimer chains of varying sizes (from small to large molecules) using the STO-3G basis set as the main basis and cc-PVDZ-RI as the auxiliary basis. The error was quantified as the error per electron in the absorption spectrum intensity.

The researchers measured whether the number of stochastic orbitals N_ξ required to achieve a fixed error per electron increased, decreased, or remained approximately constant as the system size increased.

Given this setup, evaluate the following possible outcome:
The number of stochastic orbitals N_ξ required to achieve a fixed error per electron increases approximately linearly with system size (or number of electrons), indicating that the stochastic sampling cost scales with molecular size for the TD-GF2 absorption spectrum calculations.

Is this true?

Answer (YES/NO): NO